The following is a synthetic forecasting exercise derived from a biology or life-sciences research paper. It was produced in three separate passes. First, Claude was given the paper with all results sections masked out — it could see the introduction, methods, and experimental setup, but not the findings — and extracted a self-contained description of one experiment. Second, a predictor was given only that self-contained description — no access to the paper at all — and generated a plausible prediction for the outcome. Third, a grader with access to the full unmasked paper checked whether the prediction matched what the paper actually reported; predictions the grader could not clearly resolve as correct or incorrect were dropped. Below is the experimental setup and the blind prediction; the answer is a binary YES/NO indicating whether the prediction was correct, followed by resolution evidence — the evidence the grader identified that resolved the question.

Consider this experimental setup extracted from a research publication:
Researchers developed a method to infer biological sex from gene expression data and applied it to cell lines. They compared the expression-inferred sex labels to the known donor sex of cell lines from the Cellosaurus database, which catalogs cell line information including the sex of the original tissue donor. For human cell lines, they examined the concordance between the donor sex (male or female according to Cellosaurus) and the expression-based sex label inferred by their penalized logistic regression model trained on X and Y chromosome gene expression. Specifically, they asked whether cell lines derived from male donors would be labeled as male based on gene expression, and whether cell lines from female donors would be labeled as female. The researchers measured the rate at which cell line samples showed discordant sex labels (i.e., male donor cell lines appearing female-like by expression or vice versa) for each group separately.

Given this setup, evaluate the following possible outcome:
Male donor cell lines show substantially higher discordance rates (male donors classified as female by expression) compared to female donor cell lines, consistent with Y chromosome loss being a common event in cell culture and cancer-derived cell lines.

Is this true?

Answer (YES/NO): YES